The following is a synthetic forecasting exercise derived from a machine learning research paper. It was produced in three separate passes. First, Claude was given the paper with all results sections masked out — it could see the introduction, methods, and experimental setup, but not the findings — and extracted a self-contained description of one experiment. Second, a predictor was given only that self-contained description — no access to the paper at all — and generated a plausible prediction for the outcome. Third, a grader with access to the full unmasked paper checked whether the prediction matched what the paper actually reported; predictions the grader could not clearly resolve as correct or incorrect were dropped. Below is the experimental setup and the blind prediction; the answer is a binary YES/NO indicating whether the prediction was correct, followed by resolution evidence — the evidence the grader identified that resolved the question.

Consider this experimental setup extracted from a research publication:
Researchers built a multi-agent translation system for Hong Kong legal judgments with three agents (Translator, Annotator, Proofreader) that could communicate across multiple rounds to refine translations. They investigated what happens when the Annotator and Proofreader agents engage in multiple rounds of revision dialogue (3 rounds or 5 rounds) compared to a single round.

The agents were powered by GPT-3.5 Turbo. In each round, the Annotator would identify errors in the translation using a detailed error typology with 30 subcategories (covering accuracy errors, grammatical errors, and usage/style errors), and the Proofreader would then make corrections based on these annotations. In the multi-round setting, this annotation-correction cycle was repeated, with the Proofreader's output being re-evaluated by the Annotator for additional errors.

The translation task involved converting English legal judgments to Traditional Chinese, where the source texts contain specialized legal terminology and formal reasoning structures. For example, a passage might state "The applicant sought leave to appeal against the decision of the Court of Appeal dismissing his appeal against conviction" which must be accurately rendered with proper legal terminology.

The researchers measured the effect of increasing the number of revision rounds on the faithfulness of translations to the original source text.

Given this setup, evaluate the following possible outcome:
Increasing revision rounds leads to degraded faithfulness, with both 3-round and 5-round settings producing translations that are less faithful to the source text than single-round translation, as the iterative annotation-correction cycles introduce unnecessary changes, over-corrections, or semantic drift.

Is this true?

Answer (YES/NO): YES